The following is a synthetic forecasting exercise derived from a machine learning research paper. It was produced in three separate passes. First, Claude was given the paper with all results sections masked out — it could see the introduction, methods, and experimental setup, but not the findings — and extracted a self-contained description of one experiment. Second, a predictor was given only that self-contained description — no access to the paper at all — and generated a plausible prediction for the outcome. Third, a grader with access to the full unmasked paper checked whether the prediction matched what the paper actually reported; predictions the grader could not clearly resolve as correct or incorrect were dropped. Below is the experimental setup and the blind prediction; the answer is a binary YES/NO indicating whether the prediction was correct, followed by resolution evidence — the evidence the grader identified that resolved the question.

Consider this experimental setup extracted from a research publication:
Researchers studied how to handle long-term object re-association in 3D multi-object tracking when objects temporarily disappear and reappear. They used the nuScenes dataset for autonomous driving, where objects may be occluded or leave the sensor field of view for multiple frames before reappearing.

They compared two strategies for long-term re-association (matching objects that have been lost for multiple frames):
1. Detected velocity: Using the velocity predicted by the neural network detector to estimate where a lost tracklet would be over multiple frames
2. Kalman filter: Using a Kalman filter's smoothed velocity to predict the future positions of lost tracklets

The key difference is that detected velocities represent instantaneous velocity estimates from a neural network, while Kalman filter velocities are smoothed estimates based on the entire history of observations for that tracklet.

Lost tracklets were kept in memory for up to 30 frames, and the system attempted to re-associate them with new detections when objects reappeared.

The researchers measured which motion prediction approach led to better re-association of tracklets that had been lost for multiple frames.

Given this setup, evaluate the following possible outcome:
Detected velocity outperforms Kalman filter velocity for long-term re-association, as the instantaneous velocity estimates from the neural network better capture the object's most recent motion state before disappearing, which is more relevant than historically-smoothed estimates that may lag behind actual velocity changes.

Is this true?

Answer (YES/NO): NO